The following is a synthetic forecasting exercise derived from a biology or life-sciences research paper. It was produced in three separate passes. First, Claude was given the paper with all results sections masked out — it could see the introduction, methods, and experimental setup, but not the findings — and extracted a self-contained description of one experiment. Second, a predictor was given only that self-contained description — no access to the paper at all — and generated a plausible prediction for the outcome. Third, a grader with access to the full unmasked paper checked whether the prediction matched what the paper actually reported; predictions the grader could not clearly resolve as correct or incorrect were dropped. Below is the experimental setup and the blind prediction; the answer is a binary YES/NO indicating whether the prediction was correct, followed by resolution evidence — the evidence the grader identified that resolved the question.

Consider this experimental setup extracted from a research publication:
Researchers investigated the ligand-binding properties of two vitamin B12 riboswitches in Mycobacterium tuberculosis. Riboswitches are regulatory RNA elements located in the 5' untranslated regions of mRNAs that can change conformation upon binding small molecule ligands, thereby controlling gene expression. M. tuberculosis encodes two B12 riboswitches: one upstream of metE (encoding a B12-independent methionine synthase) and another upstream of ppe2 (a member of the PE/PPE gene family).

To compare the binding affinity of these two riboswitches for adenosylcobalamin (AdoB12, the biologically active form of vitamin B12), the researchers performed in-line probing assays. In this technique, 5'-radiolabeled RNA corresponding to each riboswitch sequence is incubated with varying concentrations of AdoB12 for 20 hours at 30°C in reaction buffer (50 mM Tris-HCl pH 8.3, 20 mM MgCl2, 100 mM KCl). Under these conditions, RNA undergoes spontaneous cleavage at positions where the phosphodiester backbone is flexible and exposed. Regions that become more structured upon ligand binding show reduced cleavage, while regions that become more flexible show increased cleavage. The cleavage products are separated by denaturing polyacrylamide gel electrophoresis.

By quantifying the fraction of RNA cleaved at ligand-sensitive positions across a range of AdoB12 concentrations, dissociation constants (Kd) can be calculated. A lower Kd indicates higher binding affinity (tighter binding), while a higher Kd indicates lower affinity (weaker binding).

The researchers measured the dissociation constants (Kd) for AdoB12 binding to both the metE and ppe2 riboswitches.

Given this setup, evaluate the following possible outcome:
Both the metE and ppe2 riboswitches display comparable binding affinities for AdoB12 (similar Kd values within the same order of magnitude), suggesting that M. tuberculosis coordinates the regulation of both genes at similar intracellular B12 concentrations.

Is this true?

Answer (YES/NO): NO